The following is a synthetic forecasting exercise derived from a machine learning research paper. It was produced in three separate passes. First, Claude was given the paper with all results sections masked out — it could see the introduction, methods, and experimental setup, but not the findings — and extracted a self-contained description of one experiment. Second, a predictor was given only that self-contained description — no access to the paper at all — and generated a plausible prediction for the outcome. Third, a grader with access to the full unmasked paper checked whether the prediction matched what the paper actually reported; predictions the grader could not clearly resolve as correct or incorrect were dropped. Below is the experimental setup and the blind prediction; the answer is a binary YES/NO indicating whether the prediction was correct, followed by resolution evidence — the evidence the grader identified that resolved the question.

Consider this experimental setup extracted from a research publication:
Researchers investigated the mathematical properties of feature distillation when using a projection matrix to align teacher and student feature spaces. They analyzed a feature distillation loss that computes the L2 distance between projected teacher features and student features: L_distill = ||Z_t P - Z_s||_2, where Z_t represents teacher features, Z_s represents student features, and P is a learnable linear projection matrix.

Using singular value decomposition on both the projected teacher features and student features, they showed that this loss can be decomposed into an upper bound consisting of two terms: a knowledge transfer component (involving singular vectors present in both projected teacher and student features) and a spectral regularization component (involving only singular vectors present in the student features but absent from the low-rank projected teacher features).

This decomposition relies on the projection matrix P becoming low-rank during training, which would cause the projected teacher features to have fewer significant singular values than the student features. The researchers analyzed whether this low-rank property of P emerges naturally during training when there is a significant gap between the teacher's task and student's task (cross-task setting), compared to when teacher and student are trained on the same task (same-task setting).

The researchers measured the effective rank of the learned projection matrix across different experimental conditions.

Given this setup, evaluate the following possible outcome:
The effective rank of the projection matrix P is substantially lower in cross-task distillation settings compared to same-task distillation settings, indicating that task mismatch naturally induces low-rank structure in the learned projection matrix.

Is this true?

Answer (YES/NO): NO